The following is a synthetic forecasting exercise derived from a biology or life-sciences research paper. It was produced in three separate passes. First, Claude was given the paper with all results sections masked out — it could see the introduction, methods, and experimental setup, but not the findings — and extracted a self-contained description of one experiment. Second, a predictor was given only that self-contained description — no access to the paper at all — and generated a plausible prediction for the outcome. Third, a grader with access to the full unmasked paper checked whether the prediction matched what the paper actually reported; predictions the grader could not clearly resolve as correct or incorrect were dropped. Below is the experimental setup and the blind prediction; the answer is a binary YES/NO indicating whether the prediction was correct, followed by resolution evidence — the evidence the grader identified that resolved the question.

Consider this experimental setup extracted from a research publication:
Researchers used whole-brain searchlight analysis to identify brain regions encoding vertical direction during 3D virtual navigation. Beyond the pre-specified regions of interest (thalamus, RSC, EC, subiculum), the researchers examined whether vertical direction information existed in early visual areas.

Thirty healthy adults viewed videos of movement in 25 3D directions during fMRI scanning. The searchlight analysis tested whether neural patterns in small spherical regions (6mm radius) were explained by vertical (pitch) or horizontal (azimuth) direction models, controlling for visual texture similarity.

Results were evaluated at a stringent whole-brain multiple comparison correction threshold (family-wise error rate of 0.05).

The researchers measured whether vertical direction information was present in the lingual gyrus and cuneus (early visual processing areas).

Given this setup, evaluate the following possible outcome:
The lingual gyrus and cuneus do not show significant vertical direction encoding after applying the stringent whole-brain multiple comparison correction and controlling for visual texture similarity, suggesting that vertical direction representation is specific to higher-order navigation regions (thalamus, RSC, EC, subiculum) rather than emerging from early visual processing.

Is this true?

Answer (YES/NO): NO